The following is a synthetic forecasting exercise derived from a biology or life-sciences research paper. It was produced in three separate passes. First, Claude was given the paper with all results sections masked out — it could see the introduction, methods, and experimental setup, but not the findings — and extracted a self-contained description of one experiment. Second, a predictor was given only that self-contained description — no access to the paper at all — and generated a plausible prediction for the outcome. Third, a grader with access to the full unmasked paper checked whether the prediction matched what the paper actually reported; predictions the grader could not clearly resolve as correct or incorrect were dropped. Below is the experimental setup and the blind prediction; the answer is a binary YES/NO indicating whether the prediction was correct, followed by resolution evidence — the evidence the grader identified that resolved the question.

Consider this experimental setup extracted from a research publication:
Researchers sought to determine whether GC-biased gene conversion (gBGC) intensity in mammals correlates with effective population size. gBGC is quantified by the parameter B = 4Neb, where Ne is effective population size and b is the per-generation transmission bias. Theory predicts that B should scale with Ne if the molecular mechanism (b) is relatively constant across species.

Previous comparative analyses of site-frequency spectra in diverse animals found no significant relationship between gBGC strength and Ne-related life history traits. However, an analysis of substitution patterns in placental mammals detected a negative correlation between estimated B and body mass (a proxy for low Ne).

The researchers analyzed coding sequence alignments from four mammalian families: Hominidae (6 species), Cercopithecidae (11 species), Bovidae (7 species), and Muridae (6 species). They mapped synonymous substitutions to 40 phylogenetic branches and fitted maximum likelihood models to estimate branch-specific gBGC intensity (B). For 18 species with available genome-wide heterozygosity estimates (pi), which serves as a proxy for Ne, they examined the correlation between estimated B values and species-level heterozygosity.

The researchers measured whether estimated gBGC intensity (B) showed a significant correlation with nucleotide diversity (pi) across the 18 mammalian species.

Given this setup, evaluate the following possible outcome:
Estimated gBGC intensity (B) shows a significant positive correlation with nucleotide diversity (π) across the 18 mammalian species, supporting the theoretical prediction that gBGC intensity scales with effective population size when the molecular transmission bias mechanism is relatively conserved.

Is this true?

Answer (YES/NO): YES